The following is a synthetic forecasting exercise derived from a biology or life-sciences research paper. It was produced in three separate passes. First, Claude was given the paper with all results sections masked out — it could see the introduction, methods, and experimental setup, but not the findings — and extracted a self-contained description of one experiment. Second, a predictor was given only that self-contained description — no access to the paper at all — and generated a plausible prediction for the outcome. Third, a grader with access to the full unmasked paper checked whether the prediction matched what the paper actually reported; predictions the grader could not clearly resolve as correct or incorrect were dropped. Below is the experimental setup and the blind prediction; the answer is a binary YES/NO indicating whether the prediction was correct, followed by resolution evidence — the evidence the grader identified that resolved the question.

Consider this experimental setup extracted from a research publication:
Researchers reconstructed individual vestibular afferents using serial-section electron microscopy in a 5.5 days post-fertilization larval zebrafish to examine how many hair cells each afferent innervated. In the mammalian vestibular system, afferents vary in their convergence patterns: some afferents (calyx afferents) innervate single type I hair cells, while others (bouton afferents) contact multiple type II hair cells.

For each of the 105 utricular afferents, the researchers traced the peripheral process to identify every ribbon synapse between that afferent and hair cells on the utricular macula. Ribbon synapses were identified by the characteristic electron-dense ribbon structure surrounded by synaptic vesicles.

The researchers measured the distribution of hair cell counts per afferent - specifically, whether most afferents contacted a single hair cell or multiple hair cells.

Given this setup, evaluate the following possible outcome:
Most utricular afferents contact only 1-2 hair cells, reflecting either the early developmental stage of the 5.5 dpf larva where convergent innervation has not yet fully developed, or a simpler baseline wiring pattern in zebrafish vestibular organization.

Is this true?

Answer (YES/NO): NO